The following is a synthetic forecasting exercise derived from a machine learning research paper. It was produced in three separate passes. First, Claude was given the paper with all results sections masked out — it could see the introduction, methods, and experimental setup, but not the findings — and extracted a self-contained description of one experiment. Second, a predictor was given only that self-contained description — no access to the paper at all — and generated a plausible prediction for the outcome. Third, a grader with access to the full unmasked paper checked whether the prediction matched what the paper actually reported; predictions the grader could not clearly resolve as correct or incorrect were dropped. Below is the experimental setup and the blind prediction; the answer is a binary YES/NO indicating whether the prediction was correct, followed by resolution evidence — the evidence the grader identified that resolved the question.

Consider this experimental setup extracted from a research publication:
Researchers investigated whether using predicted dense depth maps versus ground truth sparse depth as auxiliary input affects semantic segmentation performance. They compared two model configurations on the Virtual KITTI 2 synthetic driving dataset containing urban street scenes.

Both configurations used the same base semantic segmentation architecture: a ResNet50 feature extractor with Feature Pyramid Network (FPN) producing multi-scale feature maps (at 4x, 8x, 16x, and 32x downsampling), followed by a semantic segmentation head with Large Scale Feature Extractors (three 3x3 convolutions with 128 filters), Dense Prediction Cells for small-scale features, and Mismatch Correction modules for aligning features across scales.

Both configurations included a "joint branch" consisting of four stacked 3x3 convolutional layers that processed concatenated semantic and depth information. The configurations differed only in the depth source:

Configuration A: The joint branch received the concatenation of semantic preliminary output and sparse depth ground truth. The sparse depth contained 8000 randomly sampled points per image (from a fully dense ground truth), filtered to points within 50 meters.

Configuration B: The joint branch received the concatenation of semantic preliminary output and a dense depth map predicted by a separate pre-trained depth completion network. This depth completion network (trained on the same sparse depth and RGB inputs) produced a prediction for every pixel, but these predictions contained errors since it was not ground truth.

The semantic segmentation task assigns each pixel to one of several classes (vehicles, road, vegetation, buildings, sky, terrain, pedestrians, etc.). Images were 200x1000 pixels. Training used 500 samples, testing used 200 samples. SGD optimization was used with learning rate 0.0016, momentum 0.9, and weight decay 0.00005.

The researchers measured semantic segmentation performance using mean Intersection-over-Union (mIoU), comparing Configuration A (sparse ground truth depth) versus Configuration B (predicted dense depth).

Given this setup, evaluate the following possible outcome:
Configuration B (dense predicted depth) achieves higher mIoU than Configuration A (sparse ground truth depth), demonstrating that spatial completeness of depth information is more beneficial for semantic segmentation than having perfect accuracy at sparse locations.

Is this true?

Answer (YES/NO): NO